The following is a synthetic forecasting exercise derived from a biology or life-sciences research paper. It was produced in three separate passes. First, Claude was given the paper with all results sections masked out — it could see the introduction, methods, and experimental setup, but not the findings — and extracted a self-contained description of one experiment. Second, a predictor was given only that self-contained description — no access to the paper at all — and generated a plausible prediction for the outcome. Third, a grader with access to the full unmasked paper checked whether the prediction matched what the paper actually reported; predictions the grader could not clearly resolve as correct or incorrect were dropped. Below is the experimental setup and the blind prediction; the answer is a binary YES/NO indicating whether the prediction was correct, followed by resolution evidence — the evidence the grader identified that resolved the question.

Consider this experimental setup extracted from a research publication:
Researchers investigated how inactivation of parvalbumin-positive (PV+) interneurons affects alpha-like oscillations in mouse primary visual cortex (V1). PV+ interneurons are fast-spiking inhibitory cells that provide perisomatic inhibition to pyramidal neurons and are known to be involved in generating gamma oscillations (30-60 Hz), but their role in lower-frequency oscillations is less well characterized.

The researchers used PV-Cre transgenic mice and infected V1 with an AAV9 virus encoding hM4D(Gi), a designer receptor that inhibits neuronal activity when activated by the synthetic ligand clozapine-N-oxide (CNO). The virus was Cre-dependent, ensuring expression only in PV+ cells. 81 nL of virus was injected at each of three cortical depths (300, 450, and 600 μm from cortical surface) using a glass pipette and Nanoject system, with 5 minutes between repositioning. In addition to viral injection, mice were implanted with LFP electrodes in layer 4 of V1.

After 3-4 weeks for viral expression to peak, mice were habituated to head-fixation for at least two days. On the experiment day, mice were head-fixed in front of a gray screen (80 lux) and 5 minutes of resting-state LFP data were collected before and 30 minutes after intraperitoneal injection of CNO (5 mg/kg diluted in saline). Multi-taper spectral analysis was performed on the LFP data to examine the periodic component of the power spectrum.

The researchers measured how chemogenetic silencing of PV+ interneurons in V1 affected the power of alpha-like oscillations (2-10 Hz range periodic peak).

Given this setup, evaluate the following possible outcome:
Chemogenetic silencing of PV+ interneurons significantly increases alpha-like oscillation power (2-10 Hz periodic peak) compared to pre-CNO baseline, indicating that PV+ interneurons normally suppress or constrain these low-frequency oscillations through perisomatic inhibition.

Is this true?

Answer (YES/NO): NO